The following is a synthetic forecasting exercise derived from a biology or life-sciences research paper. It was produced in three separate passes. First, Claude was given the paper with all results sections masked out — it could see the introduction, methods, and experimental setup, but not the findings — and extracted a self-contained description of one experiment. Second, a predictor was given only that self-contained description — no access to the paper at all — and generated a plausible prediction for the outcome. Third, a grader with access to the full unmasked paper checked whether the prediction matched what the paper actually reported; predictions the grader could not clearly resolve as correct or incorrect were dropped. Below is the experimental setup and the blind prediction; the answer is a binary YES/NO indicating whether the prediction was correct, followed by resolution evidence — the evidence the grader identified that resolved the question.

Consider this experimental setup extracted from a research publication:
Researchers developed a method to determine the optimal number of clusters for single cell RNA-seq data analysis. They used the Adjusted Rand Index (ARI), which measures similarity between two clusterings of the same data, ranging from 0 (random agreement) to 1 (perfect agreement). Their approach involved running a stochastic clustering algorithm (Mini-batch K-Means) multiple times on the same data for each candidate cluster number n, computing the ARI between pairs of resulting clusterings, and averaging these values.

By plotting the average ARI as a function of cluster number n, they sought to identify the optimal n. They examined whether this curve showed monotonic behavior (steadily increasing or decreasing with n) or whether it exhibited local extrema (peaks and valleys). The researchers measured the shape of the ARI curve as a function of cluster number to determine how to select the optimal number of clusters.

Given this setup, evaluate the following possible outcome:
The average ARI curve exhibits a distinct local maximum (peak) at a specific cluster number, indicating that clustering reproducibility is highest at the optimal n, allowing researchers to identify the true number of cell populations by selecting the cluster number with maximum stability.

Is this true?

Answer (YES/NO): YES